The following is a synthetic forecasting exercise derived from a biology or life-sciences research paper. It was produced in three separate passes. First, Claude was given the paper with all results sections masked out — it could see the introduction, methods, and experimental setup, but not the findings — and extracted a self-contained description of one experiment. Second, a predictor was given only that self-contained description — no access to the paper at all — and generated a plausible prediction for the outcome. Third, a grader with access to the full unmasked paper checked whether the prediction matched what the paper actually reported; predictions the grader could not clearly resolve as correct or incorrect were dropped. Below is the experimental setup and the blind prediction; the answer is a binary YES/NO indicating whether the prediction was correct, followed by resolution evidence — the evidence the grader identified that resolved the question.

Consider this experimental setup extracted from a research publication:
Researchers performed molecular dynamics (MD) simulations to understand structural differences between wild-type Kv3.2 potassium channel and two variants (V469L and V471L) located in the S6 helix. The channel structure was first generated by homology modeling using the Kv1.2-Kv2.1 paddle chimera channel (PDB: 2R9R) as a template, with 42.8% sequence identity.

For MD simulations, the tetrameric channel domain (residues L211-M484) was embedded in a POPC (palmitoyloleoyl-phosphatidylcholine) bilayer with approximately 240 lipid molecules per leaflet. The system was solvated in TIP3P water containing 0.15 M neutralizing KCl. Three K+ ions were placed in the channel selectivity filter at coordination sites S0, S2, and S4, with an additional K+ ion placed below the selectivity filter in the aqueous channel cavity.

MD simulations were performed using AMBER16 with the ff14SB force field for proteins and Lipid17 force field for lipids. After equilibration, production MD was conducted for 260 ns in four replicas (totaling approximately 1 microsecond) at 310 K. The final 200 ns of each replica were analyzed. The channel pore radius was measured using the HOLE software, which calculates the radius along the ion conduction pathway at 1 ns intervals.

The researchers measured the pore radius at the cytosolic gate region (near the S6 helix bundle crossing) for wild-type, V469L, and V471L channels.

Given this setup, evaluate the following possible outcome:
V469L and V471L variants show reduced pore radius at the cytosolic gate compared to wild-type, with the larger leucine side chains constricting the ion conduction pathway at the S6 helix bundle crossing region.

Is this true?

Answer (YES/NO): NO